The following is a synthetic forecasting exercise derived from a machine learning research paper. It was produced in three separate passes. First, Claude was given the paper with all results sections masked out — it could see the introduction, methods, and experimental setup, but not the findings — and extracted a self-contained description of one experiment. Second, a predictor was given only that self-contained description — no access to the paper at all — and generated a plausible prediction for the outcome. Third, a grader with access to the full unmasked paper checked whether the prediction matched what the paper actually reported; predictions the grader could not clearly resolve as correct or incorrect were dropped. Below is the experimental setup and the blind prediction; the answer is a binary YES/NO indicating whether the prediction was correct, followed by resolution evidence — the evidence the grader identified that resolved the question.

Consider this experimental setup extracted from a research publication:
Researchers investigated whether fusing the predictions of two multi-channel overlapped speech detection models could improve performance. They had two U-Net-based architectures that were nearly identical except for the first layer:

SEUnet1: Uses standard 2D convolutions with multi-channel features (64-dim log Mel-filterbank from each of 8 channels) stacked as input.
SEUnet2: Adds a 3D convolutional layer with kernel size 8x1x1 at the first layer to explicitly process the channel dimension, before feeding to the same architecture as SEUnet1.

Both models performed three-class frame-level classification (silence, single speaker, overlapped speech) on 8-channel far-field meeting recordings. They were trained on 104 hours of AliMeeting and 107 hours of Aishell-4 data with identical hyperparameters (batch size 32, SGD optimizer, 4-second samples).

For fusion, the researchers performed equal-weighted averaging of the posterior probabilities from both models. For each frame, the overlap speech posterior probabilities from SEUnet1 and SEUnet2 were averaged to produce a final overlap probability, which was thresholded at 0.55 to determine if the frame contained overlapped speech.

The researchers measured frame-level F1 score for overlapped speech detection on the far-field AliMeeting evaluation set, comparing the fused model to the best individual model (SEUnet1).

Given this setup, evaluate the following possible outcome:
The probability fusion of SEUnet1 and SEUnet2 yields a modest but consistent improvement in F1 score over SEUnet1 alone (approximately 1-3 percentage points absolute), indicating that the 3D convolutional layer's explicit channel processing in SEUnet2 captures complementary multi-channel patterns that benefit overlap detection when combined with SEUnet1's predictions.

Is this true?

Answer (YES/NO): NO